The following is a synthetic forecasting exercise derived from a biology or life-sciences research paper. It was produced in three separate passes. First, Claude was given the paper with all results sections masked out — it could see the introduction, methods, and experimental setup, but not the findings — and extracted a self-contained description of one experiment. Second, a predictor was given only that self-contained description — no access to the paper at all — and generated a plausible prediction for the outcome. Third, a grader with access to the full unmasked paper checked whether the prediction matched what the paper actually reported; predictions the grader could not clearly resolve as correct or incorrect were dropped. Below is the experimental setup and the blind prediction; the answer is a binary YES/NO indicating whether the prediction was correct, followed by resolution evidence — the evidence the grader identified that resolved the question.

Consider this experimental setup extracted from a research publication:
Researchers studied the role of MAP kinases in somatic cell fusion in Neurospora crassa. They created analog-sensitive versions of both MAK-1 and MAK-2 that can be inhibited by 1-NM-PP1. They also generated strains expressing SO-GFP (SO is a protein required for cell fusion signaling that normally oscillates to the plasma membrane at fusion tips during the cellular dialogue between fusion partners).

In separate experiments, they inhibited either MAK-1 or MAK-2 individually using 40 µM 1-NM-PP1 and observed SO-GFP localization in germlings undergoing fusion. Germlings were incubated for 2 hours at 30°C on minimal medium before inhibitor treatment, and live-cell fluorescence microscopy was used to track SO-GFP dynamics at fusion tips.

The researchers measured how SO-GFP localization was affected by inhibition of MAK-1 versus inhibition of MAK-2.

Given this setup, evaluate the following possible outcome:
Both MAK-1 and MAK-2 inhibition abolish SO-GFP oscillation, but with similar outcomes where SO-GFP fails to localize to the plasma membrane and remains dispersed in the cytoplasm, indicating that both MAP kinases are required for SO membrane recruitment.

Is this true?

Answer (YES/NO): NO